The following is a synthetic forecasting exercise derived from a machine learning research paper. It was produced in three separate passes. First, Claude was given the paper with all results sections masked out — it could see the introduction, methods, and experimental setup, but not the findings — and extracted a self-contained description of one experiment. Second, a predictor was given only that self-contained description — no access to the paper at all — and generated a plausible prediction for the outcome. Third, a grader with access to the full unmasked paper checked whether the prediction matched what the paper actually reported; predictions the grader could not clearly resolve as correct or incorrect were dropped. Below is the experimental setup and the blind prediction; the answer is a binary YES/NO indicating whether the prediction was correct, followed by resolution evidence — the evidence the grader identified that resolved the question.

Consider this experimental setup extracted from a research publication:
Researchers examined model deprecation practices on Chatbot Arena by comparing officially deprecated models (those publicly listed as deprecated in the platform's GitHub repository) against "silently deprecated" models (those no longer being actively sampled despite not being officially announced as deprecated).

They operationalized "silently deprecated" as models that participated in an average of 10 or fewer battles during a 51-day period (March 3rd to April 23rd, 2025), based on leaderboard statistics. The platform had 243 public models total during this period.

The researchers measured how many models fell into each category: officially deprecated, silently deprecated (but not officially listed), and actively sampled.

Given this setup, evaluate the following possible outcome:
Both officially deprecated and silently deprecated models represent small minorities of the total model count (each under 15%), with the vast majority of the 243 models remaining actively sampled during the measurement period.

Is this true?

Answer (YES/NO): NO